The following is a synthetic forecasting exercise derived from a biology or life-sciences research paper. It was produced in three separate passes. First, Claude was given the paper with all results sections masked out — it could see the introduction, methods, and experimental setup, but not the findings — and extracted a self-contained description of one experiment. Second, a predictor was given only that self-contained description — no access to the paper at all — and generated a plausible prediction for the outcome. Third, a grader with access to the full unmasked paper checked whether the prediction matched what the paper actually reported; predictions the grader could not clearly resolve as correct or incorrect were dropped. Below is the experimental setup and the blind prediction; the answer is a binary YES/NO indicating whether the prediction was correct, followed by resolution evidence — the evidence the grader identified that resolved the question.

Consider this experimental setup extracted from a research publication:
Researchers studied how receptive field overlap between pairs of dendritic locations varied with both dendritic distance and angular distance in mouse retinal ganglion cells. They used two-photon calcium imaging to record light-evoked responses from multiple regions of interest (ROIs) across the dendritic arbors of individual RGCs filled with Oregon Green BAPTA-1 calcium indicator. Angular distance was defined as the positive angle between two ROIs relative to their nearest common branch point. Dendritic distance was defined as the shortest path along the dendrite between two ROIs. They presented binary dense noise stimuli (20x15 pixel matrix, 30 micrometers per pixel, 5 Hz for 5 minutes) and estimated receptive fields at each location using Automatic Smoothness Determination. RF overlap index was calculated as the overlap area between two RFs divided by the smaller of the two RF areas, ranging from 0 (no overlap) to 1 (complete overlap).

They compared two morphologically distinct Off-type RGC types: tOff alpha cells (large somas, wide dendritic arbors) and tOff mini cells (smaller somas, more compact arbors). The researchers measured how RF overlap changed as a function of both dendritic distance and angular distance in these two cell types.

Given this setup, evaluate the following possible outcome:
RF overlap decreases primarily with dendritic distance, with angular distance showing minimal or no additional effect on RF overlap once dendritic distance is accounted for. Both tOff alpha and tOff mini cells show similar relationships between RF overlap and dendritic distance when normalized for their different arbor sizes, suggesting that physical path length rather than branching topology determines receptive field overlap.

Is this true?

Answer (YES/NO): NO